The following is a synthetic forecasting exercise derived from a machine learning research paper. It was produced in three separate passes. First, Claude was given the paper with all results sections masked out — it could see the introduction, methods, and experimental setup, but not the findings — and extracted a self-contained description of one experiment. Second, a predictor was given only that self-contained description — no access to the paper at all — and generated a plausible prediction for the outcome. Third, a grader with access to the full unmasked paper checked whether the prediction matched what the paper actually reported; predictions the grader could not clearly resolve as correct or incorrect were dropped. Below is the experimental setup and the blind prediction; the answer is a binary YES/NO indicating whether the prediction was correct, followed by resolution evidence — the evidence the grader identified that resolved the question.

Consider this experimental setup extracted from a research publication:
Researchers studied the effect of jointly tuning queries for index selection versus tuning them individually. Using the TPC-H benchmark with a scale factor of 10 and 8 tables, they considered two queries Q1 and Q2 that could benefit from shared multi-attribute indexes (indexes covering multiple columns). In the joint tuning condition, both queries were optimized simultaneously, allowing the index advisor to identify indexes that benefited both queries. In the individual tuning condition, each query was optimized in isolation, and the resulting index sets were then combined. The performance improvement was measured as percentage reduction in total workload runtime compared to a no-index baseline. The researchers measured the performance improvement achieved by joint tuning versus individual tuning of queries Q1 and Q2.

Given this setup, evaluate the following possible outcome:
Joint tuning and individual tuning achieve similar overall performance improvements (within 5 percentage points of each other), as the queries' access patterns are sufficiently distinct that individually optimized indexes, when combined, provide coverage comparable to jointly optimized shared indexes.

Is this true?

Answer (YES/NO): NO